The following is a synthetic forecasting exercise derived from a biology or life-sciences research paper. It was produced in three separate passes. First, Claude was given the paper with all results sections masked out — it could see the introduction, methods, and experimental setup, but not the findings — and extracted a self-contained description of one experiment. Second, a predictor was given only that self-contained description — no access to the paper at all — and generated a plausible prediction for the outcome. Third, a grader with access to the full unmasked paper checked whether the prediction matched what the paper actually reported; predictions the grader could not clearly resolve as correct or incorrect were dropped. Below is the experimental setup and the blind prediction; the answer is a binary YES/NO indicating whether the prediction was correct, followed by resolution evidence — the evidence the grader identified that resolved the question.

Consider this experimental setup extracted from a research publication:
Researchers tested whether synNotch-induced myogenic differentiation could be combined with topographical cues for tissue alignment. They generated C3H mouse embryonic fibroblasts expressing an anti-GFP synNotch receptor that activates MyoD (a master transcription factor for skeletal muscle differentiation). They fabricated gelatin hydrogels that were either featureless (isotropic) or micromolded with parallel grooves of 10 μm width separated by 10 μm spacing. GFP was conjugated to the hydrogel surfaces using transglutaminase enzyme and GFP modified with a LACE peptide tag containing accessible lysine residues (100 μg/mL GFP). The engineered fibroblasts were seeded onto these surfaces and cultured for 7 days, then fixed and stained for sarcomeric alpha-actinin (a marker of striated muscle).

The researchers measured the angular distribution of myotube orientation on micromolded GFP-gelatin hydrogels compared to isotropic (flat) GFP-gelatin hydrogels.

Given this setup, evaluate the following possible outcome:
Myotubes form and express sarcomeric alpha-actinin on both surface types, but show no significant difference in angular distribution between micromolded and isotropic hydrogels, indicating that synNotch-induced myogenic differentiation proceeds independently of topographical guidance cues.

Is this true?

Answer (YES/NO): NO